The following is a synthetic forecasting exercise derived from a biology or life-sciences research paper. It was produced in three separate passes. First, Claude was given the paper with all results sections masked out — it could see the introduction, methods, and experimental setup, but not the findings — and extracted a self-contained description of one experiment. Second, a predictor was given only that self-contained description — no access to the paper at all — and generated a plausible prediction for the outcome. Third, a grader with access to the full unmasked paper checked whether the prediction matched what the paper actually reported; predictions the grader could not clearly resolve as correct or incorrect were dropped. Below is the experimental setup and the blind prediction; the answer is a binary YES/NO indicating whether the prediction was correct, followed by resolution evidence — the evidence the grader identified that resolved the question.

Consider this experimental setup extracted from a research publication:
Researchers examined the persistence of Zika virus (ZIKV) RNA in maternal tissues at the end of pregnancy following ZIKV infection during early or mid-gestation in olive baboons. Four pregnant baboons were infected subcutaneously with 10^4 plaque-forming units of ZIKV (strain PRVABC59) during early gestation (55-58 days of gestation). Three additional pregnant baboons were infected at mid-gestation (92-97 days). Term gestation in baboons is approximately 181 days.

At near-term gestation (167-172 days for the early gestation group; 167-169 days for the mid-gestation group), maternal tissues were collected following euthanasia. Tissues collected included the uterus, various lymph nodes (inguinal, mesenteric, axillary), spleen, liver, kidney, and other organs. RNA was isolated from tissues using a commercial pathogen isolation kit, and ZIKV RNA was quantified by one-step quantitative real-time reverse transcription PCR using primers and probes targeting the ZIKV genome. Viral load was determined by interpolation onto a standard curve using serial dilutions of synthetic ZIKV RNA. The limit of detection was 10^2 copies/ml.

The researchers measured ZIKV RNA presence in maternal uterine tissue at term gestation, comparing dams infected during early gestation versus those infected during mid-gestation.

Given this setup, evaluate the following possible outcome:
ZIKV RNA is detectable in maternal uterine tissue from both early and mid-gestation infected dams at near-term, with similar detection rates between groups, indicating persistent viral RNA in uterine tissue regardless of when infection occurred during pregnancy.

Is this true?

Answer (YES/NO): NO